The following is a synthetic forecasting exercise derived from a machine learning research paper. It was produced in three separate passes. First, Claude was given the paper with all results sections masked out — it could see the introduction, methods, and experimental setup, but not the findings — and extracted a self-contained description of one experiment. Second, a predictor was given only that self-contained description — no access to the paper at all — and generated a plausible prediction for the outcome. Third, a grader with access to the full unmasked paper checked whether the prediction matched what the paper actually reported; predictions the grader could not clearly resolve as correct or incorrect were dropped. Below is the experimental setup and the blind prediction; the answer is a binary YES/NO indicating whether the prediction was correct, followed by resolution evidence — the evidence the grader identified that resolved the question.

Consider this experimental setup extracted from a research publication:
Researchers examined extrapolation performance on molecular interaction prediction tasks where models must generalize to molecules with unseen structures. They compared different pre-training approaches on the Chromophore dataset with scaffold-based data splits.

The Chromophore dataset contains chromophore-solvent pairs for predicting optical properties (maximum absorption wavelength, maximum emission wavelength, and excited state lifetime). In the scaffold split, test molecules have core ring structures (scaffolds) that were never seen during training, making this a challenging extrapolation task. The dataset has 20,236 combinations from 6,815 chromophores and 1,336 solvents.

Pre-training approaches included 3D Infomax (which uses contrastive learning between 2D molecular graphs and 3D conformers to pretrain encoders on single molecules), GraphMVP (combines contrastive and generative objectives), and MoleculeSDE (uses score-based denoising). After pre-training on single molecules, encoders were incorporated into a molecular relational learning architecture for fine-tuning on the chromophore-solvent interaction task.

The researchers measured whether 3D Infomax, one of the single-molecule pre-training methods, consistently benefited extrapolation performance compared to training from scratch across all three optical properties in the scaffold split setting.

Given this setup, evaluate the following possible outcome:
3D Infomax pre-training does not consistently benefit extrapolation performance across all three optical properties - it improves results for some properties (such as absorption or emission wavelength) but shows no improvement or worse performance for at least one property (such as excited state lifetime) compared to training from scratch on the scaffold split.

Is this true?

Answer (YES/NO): YES